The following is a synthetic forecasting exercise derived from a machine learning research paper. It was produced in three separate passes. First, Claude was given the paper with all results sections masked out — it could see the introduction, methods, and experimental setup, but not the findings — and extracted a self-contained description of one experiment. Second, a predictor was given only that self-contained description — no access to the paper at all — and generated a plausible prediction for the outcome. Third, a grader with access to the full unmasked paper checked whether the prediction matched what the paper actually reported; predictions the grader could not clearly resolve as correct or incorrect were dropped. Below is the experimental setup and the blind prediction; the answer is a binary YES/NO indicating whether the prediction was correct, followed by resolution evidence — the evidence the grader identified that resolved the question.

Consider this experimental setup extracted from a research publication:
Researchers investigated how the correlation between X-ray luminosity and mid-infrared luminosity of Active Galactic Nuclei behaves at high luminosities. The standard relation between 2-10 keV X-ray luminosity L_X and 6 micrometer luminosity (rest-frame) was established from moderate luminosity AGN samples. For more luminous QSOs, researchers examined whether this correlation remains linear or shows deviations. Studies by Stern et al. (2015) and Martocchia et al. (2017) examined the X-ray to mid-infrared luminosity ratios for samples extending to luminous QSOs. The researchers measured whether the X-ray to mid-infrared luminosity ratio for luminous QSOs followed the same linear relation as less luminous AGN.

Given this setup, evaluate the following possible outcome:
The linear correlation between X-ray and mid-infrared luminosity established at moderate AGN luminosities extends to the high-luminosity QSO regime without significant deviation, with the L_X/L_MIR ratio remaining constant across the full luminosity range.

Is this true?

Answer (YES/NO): NO